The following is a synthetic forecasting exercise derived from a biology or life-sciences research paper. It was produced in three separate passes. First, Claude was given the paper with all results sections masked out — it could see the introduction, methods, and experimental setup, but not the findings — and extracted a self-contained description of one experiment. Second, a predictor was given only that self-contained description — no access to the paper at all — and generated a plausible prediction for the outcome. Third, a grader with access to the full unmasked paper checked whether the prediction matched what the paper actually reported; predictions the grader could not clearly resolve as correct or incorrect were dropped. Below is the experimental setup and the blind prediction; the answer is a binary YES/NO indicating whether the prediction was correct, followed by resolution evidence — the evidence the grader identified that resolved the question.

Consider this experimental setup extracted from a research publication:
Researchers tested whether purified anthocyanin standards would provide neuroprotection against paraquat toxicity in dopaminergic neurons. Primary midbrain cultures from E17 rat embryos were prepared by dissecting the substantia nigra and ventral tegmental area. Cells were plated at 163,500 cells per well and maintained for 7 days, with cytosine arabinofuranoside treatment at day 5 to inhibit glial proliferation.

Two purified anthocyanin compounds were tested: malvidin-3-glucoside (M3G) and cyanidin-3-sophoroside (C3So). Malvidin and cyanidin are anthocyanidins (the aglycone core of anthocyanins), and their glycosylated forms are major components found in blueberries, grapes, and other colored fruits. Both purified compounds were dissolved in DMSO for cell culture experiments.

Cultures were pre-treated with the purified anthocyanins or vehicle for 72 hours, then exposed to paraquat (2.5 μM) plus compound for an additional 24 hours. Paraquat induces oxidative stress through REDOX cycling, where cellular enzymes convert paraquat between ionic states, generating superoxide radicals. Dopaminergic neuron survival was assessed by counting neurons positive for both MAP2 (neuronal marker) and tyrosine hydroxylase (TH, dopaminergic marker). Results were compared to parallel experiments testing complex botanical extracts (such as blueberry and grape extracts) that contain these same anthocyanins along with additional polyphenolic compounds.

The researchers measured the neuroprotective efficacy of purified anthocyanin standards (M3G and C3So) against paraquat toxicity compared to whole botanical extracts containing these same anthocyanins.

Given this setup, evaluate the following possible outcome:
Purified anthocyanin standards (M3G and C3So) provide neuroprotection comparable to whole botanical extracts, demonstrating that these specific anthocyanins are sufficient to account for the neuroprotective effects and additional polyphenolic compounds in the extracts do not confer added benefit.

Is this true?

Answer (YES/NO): NO